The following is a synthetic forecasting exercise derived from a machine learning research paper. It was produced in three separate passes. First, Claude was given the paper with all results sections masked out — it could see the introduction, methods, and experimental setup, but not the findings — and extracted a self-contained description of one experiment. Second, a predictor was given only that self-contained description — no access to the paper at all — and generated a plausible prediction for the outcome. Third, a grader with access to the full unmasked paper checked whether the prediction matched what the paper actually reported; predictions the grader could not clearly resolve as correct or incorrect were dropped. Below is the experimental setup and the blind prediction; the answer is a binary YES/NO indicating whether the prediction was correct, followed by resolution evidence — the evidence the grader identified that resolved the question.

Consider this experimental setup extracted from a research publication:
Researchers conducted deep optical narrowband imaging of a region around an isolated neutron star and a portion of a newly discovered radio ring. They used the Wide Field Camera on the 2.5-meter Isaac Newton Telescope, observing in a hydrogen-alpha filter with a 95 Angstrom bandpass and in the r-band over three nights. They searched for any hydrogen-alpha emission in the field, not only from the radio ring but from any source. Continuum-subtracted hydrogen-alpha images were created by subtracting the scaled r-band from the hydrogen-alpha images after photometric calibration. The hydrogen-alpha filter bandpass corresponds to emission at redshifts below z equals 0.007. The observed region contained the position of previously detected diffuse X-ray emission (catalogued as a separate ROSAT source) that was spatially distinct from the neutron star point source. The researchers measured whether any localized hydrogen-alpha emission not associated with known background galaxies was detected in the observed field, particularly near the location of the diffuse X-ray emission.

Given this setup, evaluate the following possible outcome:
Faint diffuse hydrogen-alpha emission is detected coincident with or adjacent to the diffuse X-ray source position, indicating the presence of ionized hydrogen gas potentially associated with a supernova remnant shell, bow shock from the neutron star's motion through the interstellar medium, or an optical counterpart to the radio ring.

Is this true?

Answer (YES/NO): YES